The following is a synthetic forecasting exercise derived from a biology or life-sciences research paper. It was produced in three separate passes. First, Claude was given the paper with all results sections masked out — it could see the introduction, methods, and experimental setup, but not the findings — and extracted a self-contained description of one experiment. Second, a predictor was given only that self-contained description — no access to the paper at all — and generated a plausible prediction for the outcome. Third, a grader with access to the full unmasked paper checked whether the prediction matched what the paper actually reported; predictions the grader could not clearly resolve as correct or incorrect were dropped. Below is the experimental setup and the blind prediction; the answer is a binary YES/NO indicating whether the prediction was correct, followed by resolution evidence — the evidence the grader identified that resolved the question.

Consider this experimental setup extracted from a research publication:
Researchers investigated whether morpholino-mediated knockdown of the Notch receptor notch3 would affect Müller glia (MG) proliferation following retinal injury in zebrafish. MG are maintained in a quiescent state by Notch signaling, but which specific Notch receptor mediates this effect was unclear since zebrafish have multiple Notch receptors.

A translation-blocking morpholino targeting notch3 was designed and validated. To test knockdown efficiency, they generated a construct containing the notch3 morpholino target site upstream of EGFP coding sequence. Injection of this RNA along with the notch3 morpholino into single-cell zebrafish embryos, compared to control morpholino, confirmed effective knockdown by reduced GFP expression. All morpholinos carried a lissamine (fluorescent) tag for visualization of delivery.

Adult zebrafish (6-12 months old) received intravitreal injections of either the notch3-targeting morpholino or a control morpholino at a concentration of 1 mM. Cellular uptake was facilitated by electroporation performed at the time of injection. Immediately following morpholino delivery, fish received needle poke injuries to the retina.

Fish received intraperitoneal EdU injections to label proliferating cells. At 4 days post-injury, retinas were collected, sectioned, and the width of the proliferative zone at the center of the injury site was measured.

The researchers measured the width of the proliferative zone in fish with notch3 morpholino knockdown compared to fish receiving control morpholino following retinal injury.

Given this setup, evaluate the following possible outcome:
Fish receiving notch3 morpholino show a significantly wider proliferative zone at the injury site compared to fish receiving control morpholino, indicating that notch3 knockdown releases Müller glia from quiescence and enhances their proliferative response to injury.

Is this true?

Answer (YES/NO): YES